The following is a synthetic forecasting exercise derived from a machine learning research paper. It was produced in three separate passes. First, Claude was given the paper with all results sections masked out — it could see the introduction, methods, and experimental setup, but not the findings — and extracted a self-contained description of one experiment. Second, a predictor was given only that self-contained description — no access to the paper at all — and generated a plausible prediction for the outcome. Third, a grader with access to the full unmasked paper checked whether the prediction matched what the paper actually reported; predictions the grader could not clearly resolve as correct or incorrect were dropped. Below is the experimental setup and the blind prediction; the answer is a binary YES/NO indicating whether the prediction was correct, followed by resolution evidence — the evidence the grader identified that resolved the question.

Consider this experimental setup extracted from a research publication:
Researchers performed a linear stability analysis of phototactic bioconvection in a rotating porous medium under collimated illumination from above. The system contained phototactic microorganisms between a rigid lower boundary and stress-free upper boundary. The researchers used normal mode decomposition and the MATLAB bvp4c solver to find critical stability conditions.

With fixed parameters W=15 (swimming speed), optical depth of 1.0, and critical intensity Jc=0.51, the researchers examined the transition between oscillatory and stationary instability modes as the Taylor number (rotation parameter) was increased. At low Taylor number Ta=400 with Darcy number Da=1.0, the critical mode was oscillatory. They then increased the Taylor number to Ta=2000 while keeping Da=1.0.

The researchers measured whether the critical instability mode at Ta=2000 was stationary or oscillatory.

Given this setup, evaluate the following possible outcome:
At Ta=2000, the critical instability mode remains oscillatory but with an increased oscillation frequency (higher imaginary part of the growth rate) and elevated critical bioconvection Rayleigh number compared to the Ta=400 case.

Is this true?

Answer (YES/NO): NO